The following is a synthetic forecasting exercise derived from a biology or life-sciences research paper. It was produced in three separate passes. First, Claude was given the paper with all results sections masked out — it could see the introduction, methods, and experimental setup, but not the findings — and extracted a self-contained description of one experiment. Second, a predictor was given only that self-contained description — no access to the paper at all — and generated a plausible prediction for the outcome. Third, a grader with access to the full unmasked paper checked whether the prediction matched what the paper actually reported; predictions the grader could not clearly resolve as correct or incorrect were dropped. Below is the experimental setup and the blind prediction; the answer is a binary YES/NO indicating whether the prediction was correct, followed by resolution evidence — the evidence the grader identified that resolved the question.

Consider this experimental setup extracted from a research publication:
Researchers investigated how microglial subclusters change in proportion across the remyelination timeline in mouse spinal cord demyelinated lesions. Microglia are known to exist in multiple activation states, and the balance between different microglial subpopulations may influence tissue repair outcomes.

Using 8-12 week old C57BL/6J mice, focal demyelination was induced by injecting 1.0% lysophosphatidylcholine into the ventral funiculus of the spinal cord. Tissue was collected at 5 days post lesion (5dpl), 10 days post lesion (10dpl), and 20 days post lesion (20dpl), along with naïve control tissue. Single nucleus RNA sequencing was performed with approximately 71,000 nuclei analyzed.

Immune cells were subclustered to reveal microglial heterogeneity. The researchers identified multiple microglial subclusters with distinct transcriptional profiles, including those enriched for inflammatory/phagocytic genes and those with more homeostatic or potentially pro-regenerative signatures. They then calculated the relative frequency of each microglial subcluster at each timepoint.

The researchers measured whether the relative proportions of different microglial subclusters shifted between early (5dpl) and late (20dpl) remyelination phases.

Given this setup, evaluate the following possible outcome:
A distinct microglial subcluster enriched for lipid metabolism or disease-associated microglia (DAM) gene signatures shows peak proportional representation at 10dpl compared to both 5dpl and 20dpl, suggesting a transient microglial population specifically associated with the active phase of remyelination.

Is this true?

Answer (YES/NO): NO